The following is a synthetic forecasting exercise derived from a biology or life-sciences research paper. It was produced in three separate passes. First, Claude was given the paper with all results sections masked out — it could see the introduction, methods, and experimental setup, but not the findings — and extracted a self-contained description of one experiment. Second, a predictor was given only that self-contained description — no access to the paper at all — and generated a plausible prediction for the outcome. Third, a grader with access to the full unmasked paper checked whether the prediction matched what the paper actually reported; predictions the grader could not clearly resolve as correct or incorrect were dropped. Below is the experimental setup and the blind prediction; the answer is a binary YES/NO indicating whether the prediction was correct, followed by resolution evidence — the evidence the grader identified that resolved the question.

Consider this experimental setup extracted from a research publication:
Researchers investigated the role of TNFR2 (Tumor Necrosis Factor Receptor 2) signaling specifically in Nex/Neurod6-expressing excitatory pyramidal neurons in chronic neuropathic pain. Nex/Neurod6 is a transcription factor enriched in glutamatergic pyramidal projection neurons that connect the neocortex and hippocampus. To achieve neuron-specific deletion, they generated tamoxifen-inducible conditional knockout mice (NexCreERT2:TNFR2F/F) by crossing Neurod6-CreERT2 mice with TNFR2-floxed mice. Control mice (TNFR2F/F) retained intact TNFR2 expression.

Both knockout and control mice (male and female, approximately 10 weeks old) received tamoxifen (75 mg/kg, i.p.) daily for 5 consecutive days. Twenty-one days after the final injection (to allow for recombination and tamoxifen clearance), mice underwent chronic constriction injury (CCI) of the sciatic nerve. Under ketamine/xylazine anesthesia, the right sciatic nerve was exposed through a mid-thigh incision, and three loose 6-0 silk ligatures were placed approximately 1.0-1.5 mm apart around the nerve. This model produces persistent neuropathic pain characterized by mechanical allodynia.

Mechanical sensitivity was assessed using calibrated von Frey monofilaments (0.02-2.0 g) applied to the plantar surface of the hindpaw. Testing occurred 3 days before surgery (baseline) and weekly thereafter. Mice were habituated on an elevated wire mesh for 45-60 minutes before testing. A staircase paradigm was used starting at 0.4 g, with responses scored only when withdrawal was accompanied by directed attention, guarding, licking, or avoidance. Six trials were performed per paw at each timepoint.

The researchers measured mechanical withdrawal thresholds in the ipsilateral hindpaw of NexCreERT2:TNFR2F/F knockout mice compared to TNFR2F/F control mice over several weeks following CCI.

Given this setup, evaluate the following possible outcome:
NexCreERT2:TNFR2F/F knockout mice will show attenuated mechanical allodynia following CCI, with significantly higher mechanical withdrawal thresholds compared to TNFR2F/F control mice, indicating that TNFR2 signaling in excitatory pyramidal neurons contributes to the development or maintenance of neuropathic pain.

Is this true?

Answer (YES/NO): NO